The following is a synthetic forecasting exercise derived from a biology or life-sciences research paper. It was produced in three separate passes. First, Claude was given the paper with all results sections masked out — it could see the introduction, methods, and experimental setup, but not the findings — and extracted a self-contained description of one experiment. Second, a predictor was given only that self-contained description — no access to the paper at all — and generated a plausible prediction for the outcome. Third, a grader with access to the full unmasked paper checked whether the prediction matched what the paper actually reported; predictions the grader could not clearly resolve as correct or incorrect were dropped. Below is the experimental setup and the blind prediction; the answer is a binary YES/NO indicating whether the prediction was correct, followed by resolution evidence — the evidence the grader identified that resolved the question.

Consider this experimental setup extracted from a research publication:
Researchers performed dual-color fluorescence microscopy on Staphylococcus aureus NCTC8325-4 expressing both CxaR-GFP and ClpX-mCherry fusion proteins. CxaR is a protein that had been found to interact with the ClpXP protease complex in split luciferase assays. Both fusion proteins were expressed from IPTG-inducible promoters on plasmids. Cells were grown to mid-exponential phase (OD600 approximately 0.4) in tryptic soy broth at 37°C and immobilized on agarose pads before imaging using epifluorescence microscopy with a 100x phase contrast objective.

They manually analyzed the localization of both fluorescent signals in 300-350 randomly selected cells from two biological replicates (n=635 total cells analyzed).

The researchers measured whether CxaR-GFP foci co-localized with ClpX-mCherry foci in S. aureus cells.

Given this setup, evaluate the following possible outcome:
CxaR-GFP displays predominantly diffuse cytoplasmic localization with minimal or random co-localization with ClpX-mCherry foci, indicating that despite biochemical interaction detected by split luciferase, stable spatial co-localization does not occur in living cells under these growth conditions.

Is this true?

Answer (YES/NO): NO